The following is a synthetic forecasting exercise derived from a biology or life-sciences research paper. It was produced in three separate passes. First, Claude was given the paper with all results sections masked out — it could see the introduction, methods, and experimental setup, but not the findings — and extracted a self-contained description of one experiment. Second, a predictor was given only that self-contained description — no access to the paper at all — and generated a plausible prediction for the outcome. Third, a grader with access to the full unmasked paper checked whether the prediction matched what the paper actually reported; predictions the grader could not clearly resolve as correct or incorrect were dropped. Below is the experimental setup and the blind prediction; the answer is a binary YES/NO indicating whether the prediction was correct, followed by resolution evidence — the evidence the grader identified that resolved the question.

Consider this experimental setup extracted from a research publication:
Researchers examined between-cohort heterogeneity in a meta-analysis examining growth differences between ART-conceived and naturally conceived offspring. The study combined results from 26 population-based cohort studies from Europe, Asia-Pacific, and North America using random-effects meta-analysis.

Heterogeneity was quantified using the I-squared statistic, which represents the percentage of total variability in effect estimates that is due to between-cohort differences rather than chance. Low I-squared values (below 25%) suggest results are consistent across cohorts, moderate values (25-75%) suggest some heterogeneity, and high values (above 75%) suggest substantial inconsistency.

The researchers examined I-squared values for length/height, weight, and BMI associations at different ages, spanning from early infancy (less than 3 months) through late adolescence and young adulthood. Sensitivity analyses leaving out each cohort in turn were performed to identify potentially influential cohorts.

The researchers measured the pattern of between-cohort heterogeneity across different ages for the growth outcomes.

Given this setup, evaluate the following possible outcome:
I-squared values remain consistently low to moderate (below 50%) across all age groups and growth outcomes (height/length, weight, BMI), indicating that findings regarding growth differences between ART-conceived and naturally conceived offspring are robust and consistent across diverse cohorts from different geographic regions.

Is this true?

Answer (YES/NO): NO